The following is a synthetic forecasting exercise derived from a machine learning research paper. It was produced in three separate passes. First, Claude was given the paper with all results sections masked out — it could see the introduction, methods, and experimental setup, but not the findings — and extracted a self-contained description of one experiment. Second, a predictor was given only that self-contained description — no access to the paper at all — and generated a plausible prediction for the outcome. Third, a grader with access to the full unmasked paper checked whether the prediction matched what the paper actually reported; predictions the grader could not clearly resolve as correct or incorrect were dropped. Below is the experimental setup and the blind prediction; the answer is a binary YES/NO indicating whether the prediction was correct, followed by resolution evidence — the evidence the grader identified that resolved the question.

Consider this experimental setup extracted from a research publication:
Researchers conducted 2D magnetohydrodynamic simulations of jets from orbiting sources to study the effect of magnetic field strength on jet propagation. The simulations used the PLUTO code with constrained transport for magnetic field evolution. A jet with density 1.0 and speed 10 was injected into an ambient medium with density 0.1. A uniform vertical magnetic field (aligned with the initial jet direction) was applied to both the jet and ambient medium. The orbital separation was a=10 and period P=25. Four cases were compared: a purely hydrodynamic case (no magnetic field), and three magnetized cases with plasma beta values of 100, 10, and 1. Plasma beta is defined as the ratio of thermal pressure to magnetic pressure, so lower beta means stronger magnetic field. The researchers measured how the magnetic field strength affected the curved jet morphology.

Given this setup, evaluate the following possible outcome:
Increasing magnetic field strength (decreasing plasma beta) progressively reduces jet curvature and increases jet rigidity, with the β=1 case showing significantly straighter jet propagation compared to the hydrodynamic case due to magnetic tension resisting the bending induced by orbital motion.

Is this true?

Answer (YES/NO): NO